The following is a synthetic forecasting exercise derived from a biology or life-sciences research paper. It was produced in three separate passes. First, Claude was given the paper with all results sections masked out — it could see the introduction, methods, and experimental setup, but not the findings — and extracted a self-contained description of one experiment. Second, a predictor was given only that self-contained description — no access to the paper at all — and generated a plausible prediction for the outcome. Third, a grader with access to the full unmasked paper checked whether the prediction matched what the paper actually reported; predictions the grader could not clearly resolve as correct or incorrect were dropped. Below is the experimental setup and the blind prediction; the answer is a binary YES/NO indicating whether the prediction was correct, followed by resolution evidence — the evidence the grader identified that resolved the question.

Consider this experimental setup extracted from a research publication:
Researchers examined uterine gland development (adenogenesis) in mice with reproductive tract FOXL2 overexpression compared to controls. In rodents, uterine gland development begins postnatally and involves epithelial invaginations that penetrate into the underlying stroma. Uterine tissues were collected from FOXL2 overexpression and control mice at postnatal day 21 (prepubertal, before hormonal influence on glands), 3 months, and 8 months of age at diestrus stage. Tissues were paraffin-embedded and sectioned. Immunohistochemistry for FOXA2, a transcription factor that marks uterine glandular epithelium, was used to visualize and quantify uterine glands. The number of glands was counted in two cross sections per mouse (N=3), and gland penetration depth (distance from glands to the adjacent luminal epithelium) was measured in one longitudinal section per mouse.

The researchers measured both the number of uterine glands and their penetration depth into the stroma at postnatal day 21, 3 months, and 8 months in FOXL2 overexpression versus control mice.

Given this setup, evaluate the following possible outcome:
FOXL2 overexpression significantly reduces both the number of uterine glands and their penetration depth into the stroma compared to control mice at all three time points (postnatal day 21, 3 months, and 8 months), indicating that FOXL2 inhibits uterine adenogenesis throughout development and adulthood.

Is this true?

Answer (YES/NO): YES